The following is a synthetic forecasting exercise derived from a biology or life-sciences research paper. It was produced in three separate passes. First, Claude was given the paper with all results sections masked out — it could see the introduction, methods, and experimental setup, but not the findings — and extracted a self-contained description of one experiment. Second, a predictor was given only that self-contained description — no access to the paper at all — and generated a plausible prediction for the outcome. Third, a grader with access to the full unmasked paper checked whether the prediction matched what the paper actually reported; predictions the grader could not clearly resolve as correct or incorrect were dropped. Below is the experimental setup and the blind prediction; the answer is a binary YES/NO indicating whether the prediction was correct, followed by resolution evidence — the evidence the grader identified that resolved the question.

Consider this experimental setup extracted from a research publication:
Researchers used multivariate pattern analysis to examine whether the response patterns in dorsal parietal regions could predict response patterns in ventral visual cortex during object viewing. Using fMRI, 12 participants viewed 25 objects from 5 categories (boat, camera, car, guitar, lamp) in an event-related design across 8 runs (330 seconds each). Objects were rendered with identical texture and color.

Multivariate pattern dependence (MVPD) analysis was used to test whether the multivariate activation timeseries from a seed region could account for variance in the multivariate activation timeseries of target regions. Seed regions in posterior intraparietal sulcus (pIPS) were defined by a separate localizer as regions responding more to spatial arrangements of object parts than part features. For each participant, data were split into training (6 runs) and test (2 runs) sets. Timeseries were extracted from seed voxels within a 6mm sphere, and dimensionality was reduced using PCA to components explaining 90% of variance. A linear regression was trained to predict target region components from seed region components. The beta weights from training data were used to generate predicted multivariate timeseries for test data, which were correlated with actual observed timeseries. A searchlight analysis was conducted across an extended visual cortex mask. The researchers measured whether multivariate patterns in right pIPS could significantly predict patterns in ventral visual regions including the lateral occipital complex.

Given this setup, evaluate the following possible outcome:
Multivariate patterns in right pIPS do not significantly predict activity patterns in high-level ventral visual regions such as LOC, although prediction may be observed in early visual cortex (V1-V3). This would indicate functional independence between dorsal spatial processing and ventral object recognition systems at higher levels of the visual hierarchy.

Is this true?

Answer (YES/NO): NO